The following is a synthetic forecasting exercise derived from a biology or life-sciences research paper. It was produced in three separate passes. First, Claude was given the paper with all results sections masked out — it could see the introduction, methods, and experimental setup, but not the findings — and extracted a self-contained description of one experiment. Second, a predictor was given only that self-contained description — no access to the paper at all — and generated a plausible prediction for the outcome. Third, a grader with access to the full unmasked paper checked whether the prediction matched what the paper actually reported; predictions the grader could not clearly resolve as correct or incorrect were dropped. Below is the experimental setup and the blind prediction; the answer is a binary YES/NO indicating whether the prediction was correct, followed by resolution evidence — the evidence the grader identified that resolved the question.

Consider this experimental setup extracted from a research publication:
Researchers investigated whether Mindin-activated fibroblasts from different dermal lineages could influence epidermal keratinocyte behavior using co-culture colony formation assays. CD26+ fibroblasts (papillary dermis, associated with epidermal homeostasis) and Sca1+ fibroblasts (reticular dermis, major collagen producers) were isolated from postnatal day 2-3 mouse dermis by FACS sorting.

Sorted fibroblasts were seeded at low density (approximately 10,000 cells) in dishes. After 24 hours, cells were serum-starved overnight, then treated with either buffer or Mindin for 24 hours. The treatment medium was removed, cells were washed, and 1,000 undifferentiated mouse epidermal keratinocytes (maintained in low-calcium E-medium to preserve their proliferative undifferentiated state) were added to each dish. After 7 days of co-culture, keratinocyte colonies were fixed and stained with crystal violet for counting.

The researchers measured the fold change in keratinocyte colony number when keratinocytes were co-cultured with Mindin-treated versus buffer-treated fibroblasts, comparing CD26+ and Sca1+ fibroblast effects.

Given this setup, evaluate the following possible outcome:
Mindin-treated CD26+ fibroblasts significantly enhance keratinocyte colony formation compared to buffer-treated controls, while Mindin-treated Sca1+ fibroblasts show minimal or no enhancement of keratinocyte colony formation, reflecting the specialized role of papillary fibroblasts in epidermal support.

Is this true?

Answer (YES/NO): YES